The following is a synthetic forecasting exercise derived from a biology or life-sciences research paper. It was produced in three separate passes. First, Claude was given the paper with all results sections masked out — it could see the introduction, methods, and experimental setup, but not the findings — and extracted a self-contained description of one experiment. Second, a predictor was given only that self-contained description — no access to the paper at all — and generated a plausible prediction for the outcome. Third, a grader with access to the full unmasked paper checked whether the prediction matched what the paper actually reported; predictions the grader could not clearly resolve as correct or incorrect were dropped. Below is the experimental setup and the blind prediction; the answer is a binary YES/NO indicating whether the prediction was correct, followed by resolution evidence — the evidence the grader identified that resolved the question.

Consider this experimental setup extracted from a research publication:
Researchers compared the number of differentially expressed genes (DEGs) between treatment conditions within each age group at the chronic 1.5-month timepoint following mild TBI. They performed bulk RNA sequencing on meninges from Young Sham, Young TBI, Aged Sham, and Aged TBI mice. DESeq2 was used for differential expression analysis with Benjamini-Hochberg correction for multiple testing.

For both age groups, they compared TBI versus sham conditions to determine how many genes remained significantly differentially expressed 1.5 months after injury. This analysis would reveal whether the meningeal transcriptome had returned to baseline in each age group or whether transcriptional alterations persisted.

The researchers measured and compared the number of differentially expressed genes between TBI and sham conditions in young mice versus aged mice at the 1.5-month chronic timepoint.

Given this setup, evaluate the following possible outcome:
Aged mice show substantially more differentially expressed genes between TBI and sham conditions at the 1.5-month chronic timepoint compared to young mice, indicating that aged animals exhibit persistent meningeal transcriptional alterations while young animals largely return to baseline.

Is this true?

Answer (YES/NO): YES